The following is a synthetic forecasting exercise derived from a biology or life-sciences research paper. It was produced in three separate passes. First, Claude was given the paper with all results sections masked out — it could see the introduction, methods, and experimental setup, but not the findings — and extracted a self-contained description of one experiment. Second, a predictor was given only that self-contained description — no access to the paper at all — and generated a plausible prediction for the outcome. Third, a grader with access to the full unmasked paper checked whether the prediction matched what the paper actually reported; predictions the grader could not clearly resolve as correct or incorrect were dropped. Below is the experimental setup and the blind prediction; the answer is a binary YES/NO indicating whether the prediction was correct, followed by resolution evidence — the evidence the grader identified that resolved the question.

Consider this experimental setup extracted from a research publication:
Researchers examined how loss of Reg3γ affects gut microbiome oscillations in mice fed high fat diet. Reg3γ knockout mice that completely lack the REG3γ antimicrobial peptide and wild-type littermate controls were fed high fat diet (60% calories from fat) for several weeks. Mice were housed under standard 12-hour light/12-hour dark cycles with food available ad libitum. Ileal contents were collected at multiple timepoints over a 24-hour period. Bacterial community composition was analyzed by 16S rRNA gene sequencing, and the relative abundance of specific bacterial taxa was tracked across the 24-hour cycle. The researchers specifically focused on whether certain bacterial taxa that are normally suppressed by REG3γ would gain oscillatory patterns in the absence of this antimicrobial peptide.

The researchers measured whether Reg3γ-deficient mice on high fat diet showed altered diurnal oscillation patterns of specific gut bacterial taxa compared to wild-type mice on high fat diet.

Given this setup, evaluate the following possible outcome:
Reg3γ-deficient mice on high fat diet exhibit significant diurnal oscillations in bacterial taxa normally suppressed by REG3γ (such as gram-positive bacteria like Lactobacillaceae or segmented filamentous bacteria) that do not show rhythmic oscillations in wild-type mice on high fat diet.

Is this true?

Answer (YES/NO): YES